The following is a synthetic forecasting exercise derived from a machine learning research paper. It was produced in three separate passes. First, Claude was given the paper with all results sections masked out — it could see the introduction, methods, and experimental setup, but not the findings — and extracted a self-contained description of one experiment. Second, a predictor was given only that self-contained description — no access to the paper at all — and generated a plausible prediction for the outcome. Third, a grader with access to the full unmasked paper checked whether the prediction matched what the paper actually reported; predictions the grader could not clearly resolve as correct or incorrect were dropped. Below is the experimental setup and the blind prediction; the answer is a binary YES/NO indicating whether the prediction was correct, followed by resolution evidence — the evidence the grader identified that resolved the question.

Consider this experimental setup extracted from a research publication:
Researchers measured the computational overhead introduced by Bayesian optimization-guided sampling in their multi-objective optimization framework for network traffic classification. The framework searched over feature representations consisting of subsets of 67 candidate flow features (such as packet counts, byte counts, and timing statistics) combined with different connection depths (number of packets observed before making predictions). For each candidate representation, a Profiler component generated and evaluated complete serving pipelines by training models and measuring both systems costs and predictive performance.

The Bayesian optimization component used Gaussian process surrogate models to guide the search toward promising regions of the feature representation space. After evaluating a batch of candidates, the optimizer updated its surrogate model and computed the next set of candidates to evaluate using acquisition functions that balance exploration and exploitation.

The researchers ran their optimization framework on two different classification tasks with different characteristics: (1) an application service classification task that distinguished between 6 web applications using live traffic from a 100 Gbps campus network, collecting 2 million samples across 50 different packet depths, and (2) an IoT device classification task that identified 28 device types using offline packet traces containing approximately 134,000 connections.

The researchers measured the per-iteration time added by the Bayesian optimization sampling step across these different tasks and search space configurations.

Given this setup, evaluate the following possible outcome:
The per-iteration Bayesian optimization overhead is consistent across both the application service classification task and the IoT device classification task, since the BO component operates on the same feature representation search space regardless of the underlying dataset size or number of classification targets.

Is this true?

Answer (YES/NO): NO